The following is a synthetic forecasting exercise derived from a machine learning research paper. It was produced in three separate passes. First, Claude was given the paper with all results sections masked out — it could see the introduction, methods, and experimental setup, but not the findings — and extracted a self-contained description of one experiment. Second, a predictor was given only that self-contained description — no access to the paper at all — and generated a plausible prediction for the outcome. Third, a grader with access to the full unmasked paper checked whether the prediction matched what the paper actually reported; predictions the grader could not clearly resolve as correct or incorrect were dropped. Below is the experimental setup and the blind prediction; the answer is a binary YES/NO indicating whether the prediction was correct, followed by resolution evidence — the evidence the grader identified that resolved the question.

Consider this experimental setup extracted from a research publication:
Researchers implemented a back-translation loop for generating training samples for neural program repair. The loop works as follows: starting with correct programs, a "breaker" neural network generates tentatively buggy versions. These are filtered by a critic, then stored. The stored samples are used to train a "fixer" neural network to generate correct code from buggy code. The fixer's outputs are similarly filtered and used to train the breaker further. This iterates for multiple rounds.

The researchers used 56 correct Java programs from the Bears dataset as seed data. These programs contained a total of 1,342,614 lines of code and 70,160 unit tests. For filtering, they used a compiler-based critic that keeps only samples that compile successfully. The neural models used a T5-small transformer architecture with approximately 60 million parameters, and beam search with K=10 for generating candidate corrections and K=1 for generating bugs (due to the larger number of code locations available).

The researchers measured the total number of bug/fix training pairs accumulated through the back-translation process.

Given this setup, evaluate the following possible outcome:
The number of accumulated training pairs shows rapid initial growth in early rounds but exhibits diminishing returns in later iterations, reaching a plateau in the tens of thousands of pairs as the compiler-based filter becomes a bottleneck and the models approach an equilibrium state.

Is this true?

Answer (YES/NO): NO